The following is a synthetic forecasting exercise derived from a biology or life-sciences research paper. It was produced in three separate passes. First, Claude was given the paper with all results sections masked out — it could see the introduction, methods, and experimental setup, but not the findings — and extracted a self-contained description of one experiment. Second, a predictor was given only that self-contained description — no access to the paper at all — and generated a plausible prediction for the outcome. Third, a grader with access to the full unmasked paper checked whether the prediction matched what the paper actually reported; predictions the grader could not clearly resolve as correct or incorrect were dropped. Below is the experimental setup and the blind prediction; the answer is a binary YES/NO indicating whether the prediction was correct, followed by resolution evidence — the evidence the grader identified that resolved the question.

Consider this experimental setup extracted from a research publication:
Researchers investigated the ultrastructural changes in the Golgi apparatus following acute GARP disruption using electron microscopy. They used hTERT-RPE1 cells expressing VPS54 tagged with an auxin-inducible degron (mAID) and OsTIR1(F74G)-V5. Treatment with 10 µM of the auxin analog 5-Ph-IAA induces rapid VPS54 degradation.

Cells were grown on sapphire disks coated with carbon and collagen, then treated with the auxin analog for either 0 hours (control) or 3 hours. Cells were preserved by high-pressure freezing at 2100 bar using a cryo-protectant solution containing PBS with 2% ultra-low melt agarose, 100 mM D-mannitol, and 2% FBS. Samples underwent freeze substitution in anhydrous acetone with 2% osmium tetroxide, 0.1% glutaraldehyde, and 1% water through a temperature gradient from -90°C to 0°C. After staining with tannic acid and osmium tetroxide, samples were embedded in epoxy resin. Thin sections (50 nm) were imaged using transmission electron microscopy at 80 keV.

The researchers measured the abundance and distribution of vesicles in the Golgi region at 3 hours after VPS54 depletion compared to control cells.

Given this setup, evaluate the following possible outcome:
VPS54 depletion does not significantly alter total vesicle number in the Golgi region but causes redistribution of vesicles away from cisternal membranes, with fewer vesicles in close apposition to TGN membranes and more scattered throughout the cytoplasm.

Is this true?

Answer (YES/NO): NO